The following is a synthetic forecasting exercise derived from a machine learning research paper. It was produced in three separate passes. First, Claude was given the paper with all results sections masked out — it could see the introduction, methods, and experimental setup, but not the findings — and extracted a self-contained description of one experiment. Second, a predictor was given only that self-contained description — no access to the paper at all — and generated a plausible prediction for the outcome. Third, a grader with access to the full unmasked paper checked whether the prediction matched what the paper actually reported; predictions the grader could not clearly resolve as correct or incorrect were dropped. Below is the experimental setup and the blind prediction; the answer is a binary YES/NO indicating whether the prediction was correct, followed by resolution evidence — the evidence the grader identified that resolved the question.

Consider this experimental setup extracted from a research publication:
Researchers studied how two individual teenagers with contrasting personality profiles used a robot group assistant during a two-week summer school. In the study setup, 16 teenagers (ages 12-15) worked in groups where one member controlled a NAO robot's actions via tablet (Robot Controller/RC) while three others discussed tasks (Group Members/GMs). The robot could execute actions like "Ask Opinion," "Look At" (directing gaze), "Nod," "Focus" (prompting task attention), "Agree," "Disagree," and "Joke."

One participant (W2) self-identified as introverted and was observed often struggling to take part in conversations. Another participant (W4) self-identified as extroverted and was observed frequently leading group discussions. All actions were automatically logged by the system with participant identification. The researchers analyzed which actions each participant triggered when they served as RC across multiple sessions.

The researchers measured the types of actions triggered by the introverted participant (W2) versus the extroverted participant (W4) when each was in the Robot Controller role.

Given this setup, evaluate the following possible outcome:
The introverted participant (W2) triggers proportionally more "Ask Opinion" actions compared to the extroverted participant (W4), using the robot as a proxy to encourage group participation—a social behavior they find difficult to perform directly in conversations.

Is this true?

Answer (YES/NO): NO